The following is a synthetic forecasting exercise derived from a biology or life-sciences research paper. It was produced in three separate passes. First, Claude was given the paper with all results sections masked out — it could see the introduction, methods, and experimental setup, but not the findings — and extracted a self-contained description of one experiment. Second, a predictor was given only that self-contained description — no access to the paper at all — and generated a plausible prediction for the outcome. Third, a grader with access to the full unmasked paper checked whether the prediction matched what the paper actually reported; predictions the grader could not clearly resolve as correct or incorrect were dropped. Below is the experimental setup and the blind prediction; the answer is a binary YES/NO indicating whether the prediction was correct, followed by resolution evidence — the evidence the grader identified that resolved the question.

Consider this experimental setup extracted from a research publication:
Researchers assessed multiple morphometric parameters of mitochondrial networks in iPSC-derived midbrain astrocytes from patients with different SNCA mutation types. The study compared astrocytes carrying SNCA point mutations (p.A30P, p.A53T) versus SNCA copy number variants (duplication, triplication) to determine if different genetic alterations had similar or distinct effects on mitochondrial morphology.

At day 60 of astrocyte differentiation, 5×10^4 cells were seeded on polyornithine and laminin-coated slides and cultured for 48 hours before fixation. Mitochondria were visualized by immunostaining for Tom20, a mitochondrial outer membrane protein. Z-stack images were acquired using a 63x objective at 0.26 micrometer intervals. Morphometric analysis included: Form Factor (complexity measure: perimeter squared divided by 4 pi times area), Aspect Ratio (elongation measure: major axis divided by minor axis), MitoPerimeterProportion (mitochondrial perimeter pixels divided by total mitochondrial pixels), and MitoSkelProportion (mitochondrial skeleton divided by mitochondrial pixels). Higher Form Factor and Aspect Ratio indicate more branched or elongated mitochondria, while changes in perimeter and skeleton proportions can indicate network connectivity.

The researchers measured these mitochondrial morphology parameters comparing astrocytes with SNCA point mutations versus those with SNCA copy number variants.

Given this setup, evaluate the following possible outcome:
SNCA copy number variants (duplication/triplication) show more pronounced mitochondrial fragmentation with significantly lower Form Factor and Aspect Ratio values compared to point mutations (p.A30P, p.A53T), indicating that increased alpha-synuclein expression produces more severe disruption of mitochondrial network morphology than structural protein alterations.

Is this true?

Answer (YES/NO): NO